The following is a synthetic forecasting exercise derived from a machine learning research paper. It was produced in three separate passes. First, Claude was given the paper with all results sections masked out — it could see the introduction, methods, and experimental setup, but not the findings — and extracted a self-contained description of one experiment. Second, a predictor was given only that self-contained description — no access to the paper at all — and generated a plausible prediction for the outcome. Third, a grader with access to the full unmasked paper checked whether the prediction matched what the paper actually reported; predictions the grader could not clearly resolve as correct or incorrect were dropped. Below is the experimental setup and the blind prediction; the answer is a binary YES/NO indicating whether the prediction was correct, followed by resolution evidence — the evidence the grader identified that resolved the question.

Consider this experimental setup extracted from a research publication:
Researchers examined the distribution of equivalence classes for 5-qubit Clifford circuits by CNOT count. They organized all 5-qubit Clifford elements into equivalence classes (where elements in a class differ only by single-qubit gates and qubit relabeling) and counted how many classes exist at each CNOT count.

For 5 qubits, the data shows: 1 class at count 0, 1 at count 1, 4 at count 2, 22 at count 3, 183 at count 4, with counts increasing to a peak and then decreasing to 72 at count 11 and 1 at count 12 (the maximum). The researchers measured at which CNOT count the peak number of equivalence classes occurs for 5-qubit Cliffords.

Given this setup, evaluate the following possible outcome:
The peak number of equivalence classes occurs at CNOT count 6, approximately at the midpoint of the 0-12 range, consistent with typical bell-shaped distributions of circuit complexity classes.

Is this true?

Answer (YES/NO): NO